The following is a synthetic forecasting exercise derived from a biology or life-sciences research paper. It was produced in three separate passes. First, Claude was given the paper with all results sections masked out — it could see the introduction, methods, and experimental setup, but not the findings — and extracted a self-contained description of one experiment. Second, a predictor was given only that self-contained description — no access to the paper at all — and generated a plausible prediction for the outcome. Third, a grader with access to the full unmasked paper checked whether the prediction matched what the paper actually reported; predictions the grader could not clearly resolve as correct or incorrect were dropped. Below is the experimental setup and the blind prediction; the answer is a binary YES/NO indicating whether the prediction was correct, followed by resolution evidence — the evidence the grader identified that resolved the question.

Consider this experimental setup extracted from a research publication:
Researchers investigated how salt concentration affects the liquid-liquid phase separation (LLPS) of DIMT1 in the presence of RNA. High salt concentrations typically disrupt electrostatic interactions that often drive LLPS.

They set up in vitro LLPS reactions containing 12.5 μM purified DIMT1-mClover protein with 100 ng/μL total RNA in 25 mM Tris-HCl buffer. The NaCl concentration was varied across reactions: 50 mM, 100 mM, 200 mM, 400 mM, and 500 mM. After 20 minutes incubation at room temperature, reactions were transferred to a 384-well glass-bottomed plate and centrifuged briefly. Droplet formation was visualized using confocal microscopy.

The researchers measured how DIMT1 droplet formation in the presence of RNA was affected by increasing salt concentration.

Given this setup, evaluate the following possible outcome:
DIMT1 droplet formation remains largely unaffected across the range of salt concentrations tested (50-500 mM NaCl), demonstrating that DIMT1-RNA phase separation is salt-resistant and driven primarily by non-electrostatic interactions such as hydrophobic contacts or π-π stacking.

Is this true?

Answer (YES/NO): NO